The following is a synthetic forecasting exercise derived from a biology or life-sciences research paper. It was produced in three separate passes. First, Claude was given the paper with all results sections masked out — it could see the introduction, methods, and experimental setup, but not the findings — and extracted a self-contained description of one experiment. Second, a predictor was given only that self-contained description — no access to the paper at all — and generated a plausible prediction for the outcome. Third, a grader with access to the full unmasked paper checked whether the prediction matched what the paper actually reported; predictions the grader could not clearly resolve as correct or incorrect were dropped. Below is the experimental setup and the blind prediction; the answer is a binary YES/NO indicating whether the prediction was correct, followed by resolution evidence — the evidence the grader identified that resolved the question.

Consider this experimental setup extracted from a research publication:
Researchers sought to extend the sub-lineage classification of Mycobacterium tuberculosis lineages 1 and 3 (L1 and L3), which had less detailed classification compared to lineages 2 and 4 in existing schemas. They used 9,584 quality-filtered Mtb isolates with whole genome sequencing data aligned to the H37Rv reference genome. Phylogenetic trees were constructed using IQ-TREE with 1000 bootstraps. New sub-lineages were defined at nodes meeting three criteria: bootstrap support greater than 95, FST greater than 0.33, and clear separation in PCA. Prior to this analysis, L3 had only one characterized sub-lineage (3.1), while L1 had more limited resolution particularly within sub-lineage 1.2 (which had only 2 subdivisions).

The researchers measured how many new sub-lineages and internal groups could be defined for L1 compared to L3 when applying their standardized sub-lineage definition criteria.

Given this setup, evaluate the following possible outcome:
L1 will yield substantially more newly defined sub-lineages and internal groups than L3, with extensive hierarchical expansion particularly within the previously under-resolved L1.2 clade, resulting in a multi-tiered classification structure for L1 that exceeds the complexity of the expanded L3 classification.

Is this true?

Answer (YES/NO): YES